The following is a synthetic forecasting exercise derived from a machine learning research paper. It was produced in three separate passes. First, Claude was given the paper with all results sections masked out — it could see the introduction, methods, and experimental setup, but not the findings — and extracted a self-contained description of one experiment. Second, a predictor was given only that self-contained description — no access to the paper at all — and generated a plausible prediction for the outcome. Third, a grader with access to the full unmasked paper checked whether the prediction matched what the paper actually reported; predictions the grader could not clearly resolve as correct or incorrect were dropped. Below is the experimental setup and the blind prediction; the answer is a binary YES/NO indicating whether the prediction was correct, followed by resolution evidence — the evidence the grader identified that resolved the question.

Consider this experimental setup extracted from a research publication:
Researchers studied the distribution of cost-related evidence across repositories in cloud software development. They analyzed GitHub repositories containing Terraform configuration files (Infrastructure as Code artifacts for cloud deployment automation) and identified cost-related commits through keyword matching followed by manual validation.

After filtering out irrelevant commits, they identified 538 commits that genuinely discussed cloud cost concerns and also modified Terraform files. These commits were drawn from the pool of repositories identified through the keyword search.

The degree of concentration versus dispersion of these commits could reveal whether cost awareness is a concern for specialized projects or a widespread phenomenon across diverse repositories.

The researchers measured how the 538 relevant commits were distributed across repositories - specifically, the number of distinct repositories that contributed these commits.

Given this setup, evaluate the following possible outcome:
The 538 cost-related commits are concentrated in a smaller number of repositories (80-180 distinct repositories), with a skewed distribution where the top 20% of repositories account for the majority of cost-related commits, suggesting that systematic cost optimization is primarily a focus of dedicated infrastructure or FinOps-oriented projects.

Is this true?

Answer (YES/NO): NO